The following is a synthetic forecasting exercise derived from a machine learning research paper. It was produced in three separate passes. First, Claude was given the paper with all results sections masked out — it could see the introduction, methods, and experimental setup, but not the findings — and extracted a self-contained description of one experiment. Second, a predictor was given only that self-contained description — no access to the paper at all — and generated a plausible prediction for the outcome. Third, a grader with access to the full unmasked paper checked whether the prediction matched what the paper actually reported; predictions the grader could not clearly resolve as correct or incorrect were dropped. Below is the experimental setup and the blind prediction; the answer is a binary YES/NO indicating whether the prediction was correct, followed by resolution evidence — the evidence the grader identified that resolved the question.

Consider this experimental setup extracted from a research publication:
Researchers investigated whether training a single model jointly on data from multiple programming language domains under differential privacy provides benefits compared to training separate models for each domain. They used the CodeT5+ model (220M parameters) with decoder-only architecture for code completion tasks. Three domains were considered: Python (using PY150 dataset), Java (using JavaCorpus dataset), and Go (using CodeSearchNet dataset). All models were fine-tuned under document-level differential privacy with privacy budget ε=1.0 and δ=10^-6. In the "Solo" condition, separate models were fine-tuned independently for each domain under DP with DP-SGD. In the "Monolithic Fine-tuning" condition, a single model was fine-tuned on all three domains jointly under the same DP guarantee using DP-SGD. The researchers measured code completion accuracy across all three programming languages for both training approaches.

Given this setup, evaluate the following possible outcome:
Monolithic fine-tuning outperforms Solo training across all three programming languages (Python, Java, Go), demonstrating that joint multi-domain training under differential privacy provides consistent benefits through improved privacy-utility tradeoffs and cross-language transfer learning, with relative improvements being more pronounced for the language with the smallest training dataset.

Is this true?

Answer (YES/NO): YES